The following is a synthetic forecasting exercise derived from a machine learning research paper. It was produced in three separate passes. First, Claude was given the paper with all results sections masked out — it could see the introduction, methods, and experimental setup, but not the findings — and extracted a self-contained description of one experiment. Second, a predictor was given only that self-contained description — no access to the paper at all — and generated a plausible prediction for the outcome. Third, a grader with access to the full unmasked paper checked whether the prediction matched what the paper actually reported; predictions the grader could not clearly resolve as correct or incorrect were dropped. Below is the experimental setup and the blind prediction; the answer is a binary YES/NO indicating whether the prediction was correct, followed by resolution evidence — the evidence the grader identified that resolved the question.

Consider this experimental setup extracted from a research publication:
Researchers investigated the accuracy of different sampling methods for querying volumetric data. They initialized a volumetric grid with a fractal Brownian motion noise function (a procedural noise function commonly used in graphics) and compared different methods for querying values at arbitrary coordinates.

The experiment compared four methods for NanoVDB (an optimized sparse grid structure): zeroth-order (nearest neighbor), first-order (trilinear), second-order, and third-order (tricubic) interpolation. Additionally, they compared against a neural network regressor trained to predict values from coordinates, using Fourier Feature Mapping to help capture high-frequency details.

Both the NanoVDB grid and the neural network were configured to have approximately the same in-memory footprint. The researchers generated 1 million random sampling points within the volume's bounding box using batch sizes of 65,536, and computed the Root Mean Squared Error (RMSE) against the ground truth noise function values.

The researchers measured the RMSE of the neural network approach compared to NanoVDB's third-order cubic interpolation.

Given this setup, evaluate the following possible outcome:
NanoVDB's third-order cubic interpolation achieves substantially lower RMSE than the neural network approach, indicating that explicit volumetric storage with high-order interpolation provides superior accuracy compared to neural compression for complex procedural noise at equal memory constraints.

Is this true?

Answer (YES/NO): NO